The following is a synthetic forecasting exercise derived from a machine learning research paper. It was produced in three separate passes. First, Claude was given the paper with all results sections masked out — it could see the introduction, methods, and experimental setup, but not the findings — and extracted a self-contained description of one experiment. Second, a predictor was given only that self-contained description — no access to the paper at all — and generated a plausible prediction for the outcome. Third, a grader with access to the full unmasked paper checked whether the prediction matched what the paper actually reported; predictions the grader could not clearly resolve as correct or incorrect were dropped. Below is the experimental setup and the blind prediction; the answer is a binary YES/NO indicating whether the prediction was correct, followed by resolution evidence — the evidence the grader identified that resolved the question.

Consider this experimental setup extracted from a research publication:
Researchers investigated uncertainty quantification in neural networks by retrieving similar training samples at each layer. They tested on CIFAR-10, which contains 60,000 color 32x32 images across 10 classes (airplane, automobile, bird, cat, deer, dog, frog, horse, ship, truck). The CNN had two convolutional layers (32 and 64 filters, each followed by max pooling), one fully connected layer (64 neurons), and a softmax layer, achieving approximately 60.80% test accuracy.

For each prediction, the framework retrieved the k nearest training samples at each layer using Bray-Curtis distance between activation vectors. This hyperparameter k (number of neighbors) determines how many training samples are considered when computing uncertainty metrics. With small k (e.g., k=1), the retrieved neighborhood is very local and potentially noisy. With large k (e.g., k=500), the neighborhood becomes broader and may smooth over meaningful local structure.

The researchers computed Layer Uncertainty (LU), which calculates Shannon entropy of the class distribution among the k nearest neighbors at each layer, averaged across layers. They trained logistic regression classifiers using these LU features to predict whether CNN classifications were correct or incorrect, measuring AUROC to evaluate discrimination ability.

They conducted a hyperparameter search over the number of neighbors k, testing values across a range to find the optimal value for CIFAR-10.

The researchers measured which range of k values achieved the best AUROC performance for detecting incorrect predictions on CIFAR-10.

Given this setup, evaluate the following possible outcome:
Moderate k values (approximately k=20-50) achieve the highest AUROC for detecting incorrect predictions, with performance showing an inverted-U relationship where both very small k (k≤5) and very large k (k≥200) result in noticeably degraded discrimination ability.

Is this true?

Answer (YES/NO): NO